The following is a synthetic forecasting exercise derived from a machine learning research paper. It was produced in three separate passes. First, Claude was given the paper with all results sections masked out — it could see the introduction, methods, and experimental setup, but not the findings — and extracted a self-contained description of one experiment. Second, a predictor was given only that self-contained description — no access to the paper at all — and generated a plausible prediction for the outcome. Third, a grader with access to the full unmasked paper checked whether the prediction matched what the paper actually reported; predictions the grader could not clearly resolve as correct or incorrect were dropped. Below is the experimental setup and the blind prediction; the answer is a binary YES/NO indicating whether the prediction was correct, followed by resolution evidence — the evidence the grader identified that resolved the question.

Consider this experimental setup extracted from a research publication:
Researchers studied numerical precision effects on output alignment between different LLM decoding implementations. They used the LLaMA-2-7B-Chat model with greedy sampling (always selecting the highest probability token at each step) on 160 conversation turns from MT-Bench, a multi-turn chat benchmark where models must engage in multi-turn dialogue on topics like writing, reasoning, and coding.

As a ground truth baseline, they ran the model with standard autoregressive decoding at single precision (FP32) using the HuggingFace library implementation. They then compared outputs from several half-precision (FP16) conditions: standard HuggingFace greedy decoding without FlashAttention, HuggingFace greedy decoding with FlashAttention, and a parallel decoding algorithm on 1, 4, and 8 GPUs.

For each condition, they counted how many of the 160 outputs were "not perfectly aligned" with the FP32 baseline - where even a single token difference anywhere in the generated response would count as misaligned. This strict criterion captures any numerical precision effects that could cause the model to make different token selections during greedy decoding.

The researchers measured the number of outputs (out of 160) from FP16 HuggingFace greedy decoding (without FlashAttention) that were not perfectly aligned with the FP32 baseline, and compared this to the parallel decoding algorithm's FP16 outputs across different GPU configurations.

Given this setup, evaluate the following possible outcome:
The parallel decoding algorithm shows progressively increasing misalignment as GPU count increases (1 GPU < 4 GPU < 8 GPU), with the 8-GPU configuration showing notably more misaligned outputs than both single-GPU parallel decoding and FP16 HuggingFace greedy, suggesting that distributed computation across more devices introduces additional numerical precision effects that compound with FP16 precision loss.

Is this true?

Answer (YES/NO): NO